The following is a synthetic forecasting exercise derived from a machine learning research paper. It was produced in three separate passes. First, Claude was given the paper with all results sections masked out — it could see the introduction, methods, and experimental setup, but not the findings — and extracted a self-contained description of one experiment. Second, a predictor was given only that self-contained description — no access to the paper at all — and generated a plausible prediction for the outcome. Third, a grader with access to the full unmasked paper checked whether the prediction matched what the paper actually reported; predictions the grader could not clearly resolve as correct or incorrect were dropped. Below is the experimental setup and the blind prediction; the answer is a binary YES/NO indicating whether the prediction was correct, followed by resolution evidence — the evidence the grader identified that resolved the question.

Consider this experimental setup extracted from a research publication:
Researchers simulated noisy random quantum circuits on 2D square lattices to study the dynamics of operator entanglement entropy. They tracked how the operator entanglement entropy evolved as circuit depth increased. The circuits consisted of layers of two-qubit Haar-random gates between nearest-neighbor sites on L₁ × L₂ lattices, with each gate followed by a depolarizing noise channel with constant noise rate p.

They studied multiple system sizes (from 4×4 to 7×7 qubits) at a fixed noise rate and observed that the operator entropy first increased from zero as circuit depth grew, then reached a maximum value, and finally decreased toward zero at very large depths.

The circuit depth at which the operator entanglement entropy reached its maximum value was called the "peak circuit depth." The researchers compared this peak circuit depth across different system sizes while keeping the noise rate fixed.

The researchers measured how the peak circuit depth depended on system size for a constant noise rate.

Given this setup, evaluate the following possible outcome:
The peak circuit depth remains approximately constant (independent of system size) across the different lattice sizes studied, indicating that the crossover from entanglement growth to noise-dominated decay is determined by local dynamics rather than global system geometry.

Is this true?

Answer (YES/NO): YES